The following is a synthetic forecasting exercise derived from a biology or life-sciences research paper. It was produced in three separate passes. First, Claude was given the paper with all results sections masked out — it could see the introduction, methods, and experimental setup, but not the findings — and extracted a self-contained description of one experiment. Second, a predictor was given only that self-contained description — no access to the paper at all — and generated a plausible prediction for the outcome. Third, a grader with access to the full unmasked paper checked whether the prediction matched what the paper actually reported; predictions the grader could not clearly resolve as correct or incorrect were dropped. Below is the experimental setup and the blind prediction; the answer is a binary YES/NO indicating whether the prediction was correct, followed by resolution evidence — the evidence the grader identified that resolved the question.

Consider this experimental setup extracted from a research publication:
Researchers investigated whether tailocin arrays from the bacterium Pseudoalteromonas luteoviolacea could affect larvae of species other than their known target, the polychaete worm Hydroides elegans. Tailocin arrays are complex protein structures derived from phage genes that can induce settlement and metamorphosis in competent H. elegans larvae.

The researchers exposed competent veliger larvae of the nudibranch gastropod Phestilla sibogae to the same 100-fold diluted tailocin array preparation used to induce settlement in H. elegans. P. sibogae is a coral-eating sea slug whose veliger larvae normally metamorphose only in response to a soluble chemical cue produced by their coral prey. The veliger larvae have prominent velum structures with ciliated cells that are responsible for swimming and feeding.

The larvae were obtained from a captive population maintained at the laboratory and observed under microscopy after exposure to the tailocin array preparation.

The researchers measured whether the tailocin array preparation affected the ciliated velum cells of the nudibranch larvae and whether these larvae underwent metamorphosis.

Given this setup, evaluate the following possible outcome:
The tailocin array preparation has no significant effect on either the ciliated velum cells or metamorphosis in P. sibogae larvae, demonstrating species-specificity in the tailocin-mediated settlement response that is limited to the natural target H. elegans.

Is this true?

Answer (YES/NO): NO